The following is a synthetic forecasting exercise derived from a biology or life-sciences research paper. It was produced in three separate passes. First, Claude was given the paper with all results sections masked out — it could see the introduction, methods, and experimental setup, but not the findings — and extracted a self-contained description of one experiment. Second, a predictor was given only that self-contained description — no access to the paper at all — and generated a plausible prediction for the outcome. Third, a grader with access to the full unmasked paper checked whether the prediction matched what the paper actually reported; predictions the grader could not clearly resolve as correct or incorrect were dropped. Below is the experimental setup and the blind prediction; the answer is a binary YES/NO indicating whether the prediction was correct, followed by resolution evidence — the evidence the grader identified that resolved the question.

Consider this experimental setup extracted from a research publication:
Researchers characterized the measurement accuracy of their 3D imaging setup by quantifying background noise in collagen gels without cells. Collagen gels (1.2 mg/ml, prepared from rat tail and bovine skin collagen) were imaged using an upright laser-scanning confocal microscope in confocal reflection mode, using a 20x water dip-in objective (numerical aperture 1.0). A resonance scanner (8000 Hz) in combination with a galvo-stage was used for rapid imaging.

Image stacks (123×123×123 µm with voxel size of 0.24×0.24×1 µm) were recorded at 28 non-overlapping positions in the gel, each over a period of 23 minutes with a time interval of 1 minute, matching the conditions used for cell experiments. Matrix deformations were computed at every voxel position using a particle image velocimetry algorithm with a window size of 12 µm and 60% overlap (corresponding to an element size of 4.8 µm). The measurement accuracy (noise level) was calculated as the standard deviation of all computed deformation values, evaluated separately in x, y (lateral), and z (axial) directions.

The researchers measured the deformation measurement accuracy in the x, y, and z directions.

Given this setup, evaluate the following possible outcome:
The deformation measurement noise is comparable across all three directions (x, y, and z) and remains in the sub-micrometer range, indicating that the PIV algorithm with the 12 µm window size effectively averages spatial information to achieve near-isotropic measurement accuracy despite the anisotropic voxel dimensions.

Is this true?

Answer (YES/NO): NO